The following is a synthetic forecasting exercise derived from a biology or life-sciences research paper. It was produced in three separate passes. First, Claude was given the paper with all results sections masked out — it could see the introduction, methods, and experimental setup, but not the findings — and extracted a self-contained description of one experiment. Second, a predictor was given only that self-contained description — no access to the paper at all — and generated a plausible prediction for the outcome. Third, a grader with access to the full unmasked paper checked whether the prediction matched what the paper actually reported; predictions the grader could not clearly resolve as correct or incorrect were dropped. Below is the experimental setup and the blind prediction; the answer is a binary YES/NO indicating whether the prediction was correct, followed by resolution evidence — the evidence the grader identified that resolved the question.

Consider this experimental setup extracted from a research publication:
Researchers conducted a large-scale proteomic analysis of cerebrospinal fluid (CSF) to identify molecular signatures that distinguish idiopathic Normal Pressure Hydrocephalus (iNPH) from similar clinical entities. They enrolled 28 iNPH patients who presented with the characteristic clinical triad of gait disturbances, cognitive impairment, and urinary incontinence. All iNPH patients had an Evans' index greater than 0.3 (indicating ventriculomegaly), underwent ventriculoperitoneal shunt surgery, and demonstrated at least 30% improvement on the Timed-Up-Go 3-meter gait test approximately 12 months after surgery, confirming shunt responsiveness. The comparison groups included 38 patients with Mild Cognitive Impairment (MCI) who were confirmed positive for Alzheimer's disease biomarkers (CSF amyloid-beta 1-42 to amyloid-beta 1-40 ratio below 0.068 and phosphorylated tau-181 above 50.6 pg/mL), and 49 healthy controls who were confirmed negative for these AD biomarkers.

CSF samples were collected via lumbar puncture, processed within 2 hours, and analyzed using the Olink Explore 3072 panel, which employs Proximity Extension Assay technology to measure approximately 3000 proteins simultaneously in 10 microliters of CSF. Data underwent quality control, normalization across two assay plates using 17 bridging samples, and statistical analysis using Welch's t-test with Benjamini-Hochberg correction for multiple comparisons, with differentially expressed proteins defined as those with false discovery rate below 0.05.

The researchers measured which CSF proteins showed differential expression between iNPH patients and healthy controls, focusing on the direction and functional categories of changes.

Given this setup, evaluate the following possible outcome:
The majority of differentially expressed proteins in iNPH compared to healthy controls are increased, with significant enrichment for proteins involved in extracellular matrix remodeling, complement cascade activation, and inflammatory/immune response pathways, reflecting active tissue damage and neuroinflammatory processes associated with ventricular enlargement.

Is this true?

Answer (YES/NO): NO